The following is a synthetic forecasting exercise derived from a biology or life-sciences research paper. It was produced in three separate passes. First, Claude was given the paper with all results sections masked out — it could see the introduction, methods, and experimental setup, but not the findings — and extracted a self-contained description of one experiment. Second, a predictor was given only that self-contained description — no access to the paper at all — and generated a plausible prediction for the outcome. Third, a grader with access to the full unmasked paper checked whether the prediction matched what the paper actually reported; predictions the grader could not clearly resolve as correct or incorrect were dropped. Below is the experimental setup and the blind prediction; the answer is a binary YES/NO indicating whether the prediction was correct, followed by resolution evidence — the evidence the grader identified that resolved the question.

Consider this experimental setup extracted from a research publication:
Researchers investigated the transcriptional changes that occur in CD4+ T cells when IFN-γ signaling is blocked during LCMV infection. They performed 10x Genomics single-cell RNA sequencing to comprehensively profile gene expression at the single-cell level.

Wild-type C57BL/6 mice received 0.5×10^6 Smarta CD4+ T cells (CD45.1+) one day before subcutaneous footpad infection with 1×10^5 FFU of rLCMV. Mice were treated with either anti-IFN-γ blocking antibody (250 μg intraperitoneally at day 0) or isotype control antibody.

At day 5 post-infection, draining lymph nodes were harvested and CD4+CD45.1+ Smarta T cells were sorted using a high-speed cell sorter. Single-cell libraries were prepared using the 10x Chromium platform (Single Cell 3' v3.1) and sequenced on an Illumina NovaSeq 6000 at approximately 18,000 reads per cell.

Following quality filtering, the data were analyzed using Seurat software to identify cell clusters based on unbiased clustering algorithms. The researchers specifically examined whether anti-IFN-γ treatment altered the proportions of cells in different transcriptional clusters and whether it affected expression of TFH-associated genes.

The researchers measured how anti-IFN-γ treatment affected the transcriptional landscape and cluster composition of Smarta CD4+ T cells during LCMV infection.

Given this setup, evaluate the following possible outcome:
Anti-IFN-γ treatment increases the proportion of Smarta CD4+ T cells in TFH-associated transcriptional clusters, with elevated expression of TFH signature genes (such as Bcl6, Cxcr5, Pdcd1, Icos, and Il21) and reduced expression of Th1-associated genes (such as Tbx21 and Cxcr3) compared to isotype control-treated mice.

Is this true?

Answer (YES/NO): YES